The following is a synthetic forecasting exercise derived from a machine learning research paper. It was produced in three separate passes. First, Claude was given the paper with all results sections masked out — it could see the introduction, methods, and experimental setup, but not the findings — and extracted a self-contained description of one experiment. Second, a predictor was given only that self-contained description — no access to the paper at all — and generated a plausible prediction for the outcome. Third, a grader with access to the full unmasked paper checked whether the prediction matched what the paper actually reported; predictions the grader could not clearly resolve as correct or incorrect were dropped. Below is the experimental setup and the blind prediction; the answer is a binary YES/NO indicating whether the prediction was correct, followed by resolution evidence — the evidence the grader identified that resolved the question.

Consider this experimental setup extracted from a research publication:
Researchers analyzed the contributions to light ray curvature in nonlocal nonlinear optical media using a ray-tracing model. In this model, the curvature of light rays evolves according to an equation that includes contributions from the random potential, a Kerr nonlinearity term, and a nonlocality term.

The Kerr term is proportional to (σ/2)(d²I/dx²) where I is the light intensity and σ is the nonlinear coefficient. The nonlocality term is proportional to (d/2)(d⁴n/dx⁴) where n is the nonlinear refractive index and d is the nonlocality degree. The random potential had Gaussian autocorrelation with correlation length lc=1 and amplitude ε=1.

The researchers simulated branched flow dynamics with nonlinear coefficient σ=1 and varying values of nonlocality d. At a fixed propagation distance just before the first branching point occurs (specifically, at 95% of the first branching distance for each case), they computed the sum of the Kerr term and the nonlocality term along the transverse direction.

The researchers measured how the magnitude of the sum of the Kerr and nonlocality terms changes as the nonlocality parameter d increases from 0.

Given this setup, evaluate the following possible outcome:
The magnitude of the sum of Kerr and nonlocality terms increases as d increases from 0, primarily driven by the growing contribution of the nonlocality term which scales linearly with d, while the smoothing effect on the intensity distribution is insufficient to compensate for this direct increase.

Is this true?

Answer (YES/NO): NO